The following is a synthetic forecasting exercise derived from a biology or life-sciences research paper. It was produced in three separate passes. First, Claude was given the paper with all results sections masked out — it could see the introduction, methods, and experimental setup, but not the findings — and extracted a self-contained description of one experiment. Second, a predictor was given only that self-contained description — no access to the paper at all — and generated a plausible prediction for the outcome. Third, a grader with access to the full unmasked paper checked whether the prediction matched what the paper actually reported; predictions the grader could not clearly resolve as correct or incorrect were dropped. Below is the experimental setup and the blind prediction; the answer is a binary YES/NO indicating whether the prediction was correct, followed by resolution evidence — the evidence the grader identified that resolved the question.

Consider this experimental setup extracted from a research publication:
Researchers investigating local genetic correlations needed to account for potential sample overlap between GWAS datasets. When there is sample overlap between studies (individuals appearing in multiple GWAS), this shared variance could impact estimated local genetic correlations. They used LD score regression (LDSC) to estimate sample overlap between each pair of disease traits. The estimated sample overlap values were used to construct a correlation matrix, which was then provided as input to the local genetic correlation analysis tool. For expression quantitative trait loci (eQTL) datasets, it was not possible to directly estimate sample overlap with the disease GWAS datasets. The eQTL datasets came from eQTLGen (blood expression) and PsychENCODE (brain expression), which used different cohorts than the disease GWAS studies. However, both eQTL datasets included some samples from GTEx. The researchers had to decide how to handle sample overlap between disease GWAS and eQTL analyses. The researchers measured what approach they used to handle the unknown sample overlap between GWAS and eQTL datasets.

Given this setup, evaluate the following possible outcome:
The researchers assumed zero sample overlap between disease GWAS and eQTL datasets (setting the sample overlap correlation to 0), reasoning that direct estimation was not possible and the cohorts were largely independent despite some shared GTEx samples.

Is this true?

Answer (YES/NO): YES